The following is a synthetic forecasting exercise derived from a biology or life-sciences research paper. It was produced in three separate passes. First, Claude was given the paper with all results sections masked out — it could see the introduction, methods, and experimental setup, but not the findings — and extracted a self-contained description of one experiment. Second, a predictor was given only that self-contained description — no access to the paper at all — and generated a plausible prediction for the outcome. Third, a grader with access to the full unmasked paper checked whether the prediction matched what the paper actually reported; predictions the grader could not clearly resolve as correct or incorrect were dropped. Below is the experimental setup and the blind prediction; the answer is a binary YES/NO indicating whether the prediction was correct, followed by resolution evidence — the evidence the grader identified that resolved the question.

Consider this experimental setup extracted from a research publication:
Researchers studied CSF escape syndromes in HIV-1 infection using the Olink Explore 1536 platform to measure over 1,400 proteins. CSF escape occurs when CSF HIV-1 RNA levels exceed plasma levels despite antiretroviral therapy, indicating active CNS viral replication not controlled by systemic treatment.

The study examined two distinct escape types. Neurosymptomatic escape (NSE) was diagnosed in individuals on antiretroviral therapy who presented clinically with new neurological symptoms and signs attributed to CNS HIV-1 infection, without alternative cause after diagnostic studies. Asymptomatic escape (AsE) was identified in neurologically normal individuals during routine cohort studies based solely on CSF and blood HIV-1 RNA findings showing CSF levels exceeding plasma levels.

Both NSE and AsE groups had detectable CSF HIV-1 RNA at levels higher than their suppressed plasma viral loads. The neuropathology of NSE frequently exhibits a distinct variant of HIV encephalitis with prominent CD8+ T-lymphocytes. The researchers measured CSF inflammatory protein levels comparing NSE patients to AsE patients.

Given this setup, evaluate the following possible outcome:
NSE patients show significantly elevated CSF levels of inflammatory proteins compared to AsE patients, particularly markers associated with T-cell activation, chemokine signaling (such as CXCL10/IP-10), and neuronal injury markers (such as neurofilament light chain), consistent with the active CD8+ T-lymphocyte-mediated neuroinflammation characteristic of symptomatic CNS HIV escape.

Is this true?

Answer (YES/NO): NO